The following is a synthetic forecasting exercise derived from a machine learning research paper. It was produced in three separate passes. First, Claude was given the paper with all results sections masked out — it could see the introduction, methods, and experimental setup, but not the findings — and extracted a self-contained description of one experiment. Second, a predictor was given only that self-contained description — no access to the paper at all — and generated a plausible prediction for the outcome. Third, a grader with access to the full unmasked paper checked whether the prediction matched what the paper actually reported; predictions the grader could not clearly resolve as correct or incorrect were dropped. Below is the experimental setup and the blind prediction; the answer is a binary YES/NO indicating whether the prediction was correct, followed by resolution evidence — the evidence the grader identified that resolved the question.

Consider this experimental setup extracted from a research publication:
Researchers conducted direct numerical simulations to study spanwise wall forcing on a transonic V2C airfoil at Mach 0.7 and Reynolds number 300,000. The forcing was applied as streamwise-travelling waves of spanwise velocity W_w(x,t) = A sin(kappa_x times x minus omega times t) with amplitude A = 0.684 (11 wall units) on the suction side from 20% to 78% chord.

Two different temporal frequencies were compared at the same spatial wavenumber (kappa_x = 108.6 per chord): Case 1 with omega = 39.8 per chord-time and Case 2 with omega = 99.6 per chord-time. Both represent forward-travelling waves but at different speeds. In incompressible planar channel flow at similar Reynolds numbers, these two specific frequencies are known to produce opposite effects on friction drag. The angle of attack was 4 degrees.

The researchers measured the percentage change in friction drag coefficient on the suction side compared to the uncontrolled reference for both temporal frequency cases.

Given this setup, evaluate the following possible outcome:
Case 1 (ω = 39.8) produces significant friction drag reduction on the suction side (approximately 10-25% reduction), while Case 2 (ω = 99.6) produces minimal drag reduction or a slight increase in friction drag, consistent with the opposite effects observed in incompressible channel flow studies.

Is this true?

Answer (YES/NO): NO